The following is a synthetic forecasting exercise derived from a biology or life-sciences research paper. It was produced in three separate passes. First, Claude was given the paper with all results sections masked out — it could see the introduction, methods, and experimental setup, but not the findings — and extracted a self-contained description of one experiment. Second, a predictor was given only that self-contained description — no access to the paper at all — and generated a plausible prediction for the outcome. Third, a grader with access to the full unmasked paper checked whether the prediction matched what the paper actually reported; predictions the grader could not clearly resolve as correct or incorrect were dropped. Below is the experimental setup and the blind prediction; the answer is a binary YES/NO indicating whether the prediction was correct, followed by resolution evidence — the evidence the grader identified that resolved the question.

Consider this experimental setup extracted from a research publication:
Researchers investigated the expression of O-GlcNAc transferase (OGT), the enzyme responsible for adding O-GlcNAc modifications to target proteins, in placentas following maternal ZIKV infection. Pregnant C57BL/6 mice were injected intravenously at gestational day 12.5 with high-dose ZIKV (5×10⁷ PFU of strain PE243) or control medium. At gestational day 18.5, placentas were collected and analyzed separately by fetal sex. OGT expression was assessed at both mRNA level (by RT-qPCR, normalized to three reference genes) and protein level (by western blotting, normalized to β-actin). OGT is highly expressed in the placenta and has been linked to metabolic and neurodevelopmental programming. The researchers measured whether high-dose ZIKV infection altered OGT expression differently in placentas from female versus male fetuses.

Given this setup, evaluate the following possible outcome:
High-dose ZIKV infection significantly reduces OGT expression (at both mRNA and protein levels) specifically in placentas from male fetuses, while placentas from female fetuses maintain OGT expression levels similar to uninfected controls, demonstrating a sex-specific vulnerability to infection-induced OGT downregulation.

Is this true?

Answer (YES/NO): NO